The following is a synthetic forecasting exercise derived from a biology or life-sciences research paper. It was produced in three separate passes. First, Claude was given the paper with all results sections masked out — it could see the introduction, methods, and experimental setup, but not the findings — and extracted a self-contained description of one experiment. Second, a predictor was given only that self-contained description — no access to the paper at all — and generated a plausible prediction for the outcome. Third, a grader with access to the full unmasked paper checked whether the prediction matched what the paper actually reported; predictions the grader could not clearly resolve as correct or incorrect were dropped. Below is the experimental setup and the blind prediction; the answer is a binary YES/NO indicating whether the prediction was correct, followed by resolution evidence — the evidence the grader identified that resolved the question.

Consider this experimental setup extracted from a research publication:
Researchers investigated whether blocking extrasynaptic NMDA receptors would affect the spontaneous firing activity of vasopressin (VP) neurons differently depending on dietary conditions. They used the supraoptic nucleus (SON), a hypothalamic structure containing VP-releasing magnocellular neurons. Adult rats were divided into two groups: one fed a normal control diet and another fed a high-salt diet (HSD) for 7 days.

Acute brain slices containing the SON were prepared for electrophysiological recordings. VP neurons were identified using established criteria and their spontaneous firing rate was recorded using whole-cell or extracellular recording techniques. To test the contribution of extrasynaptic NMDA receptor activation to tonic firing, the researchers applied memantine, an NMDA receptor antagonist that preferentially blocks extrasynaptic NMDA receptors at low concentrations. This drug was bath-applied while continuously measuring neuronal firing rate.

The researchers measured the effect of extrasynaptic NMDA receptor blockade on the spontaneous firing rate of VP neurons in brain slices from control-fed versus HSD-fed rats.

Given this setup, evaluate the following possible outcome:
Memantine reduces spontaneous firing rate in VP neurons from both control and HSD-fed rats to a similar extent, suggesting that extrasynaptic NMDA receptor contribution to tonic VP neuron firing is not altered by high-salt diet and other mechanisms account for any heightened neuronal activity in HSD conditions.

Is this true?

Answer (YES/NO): NO